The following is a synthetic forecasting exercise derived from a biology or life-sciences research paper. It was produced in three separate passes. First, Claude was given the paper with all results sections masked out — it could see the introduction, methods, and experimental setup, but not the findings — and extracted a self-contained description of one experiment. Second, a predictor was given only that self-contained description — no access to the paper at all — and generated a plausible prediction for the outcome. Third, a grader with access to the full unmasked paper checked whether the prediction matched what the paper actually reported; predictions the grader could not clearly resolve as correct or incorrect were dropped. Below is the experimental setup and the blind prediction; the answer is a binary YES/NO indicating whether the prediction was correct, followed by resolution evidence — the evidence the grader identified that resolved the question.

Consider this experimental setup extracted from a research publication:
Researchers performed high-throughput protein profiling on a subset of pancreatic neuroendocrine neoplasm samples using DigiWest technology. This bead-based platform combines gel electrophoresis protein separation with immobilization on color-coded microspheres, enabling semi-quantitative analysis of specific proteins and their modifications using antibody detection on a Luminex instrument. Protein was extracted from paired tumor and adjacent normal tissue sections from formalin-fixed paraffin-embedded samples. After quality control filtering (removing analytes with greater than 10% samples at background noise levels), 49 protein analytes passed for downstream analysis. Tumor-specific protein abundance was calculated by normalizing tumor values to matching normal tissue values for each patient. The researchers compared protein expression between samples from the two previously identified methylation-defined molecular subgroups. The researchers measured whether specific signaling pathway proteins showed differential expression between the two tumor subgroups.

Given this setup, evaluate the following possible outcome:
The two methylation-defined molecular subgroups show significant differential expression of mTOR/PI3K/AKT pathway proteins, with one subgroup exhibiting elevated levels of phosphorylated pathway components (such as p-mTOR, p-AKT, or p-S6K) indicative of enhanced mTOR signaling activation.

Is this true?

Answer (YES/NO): NO